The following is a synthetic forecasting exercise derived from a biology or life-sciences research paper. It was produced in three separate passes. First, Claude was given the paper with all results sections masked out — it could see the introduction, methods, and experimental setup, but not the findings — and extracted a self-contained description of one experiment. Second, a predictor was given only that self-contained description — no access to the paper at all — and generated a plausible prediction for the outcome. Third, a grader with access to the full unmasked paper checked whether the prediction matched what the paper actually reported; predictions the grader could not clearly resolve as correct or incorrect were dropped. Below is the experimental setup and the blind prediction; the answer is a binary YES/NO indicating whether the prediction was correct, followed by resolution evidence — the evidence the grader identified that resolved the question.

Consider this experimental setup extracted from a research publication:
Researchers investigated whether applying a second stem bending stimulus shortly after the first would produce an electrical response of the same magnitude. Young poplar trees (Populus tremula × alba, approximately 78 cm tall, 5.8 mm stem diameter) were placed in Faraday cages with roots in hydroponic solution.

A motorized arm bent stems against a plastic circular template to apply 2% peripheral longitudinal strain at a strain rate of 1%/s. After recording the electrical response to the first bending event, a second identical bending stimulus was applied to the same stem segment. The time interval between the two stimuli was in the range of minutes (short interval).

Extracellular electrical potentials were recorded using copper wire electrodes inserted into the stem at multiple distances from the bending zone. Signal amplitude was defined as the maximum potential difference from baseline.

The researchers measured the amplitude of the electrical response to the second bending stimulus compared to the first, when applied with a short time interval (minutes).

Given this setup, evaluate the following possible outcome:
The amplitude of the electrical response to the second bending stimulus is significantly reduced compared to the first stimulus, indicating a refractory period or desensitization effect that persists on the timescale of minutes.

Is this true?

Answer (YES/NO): YES